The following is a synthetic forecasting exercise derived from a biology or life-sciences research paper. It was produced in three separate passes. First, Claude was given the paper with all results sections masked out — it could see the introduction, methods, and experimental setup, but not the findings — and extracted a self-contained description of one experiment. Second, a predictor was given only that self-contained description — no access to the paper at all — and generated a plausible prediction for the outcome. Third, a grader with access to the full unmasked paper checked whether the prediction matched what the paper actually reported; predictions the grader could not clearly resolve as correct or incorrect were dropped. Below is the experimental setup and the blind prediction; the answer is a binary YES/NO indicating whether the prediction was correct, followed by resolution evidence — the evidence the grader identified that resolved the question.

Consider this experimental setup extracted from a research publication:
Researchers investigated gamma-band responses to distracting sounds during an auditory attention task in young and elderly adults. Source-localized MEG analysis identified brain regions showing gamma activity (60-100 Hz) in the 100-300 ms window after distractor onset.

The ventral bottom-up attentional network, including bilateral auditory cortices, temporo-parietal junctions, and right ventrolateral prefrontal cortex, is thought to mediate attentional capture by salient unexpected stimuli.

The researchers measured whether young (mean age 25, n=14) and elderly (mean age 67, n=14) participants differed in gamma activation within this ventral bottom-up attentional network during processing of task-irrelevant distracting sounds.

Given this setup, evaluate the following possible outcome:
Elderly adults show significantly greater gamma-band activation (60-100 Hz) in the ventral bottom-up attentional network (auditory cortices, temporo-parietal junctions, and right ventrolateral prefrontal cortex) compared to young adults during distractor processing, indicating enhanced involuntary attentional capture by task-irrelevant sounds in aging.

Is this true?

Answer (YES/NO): NO